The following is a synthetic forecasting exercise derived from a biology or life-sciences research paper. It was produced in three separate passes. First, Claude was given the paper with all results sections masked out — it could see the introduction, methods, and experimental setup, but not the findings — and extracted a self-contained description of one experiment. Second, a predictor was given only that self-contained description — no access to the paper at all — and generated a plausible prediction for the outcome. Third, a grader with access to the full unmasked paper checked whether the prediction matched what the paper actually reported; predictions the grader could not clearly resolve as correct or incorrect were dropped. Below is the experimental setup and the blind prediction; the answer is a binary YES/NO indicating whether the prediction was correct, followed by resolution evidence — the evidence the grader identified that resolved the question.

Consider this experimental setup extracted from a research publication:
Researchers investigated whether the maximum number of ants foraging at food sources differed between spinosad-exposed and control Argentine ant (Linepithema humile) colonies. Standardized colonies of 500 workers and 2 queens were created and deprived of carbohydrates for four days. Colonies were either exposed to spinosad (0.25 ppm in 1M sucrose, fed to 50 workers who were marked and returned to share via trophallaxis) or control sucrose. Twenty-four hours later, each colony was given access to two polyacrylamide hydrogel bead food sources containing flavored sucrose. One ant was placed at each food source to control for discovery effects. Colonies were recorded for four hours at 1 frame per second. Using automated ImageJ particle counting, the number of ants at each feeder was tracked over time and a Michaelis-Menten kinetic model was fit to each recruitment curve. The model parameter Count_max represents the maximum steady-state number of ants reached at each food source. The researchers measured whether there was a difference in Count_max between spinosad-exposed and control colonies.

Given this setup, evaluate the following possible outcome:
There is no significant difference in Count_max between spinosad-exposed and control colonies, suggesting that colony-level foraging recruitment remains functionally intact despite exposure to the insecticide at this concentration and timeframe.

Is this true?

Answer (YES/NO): YES